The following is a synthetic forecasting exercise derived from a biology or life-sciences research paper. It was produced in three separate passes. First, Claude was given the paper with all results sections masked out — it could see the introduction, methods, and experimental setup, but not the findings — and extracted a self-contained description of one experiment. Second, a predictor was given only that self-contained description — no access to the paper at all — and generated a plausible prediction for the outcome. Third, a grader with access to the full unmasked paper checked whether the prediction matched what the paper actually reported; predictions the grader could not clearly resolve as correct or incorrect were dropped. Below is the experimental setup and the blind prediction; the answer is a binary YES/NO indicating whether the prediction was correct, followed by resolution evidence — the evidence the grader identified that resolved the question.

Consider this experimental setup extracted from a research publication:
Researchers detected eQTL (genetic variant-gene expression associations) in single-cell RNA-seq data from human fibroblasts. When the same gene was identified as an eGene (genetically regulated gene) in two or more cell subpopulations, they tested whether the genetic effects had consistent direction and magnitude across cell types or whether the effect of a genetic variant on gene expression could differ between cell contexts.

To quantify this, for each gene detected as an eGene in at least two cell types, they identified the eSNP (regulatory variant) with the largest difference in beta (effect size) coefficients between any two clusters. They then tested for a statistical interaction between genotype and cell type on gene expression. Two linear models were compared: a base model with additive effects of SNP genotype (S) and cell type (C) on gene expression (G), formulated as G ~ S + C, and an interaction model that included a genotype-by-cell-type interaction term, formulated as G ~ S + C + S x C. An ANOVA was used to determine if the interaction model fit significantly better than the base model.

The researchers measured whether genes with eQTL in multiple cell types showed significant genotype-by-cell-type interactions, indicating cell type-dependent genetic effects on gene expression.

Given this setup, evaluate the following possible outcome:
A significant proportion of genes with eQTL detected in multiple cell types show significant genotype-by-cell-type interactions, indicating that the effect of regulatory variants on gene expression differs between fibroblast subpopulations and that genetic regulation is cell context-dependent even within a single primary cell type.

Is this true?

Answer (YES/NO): YES